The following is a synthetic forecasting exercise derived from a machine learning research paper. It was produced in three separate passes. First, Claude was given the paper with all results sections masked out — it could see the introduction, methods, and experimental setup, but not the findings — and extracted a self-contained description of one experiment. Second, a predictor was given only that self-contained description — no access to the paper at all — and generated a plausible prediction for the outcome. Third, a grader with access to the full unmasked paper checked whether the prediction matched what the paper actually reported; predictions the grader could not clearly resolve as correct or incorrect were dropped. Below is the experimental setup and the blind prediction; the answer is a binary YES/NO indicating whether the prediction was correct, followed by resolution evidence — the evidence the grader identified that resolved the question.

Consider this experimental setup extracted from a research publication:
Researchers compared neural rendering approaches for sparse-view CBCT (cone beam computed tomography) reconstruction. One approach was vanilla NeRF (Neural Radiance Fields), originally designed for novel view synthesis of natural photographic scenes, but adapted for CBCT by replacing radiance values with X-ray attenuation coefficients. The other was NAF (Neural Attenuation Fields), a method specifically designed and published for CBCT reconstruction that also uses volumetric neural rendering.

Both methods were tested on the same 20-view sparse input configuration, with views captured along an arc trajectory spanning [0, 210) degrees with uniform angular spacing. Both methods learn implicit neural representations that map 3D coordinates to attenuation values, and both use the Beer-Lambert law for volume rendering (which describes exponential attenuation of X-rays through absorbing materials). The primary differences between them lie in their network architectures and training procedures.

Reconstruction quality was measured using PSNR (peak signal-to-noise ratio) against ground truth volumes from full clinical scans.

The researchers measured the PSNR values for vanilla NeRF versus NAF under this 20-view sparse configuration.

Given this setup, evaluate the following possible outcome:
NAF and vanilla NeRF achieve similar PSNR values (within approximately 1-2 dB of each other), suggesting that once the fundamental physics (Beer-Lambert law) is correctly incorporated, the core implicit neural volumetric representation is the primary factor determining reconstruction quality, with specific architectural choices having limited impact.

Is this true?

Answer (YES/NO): NO